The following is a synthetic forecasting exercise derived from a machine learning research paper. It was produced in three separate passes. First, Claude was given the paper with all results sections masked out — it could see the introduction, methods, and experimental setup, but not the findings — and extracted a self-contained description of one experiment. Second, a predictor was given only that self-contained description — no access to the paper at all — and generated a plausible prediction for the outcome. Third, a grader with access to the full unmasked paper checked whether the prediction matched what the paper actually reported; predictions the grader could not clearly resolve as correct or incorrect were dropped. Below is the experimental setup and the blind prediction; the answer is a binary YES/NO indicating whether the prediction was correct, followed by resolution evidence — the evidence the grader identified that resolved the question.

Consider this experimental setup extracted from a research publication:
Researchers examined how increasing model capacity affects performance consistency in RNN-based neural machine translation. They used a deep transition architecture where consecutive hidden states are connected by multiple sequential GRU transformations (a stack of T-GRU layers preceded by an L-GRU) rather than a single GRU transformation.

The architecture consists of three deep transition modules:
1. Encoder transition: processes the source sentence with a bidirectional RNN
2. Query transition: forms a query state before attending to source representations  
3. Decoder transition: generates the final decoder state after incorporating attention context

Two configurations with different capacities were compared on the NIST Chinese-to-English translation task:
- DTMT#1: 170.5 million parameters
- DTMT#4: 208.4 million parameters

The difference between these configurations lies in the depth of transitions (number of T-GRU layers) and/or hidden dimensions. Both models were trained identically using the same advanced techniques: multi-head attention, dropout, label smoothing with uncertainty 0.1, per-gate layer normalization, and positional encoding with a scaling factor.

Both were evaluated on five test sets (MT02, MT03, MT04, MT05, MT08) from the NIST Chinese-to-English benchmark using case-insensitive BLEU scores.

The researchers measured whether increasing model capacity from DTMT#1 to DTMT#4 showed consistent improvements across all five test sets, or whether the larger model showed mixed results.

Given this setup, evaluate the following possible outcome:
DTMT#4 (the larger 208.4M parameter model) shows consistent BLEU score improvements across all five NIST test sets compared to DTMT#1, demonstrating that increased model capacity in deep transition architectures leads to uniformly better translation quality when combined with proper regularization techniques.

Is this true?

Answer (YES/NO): YES